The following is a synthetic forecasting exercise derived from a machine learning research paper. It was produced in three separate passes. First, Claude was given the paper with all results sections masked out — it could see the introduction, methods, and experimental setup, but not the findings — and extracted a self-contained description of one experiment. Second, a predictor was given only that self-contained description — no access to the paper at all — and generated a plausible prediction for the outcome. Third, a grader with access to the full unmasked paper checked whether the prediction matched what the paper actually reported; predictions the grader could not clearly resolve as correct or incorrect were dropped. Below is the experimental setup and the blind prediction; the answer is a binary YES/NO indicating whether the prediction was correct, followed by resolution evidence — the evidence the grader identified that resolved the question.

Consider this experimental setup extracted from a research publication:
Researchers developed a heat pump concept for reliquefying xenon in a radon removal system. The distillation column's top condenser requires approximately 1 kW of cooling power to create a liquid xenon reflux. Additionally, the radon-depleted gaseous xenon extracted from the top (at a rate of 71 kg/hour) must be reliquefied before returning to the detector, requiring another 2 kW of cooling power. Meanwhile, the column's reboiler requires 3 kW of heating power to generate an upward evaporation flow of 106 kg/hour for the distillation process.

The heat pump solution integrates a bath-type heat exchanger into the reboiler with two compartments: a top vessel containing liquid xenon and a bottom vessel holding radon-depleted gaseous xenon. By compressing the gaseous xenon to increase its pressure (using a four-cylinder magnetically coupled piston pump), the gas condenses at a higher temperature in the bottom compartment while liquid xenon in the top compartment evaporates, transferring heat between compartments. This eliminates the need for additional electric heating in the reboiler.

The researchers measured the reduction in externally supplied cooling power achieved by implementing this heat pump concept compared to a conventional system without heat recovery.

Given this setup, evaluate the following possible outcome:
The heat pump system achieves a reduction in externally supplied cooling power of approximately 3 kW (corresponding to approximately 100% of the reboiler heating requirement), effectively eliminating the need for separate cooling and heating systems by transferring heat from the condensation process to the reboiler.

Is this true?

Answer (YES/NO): NO